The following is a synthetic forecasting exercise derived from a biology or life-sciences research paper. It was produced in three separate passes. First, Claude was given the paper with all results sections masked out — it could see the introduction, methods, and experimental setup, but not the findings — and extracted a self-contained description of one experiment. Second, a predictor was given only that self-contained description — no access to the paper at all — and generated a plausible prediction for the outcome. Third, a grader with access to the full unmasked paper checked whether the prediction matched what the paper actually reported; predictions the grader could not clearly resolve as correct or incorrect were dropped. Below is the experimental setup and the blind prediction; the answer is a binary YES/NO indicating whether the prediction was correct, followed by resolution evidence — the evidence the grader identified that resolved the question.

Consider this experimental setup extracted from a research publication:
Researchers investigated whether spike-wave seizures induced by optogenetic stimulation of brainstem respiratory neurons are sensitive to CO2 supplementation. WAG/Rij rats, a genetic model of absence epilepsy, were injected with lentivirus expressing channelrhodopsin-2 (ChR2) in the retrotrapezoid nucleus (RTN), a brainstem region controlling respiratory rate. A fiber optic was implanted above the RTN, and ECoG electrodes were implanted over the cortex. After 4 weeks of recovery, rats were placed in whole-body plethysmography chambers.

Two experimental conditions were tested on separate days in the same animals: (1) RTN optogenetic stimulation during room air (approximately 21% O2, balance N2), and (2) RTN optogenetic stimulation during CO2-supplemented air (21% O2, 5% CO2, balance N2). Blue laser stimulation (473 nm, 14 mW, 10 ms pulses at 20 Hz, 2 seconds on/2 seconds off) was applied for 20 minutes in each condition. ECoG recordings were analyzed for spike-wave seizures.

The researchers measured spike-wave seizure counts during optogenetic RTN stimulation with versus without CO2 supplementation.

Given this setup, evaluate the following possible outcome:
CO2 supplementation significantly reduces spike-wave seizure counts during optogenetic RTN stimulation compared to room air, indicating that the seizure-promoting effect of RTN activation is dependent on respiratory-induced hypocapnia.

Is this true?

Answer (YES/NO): YES